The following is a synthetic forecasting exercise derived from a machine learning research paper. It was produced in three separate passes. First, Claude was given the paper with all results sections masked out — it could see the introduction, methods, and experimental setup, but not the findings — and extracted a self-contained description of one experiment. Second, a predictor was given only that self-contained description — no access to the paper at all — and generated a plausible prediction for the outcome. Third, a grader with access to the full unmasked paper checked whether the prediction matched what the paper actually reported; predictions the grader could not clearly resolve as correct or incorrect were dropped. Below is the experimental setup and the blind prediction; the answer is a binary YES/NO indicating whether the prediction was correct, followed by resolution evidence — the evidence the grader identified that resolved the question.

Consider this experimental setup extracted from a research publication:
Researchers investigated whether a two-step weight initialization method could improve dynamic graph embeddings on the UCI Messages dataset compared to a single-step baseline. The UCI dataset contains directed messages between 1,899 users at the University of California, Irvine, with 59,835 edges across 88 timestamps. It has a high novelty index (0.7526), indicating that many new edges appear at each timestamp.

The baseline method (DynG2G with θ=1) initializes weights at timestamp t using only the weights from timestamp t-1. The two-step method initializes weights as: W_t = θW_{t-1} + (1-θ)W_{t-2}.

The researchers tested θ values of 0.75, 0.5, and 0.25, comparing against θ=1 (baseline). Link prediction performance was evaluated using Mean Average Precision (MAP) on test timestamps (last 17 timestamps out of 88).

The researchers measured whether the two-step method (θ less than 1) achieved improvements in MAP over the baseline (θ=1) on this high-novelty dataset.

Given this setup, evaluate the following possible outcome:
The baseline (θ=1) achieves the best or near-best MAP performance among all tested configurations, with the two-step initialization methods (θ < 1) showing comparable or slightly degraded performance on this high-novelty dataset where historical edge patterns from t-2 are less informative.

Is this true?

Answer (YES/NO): YES